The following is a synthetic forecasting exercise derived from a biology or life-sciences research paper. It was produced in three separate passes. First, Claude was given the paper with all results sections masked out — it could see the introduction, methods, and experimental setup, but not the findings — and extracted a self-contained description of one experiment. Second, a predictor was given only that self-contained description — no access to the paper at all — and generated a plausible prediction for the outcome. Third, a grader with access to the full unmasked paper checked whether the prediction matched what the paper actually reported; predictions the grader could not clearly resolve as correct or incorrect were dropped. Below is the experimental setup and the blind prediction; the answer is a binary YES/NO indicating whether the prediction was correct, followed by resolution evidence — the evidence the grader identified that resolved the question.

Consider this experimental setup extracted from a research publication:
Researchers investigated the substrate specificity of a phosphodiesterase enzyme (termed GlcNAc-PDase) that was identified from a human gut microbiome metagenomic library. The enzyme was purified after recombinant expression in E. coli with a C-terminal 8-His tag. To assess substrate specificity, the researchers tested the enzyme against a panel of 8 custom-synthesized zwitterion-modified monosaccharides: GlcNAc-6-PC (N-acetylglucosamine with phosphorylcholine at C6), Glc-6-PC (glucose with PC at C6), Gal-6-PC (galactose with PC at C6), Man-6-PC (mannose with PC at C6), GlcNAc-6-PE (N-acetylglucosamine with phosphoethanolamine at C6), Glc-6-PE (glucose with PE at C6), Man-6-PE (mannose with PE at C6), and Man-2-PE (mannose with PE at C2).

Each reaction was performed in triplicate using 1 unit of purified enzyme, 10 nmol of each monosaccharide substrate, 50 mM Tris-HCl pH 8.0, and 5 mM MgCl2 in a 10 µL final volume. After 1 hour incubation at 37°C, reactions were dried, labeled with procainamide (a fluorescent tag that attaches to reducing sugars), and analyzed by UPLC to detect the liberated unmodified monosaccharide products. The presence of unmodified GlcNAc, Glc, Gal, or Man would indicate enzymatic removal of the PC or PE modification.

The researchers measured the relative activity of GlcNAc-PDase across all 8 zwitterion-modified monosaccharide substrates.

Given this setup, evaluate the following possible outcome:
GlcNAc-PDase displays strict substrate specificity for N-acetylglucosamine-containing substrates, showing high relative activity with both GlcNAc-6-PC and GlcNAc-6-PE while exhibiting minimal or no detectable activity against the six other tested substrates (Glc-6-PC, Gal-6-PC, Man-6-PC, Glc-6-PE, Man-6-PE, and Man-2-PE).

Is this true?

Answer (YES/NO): NO